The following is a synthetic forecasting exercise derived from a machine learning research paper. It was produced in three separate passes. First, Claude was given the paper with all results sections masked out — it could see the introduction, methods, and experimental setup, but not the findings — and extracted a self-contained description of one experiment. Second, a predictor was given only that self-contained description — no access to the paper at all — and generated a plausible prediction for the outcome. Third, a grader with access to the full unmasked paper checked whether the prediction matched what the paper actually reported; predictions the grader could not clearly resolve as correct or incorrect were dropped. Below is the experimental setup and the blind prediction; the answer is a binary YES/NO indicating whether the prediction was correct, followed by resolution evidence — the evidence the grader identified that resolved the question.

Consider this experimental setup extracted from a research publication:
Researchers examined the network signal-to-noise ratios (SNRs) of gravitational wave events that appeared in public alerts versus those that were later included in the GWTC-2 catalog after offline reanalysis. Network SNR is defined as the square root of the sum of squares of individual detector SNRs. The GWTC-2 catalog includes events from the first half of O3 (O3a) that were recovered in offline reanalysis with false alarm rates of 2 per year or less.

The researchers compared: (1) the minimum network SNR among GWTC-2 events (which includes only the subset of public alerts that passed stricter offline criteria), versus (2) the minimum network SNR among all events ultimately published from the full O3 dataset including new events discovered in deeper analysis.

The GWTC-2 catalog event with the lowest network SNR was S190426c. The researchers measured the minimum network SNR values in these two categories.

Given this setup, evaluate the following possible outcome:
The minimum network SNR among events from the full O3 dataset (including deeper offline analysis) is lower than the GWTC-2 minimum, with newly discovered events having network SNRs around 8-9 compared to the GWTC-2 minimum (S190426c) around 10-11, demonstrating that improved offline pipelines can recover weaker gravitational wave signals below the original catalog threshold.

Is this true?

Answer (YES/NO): YES